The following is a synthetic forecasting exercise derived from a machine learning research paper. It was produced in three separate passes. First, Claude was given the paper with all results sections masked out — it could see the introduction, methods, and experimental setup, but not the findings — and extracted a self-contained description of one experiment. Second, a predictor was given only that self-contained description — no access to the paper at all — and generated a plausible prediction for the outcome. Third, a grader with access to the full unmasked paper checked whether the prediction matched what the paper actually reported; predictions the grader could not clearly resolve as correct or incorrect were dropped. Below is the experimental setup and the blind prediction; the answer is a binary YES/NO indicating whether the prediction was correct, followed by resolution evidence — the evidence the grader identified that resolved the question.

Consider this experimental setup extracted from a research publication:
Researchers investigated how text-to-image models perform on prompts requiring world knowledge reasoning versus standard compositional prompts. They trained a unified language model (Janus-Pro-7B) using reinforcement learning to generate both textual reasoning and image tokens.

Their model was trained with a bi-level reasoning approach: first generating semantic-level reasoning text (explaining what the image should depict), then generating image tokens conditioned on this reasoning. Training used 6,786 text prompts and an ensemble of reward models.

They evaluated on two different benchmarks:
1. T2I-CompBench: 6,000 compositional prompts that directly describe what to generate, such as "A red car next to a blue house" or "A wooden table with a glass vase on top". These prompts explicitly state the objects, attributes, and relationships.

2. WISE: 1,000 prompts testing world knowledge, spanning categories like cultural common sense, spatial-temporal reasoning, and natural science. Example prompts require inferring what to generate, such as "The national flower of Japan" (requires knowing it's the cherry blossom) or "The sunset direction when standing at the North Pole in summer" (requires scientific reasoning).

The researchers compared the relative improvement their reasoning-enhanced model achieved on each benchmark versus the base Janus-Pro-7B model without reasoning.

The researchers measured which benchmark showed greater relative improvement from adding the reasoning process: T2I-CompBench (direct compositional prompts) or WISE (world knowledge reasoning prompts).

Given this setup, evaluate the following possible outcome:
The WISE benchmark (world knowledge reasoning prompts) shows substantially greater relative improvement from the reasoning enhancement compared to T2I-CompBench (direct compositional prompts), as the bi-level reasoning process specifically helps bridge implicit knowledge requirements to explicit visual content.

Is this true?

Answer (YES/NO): YES